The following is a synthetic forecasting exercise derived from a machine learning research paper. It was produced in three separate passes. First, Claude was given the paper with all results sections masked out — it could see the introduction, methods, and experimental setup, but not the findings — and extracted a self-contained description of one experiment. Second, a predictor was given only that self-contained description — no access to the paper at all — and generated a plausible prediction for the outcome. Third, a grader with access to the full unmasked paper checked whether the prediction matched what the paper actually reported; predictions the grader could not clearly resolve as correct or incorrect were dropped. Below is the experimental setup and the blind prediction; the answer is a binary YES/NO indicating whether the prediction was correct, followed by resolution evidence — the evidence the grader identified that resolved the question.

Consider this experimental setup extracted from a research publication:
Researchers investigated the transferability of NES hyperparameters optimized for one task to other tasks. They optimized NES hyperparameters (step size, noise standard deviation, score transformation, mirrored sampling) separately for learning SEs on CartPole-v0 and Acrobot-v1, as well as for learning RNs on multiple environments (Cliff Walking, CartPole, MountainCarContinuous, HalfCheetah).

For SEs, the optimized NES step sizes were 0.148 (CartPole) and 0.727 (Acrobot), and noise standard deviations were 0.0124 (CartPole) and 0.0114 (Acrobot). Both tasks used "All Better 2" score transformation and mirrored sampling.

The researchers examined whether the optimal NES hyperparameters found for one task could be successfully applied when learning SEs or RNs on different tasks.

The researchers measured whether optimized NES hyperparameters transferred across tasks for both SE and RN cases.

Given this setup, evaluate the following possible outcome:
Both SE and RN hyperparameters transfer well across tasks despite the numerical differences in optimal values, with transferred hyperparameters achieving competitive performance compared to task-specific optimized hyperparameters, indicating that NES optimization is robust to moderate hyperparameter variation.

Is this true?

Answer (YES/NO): NO